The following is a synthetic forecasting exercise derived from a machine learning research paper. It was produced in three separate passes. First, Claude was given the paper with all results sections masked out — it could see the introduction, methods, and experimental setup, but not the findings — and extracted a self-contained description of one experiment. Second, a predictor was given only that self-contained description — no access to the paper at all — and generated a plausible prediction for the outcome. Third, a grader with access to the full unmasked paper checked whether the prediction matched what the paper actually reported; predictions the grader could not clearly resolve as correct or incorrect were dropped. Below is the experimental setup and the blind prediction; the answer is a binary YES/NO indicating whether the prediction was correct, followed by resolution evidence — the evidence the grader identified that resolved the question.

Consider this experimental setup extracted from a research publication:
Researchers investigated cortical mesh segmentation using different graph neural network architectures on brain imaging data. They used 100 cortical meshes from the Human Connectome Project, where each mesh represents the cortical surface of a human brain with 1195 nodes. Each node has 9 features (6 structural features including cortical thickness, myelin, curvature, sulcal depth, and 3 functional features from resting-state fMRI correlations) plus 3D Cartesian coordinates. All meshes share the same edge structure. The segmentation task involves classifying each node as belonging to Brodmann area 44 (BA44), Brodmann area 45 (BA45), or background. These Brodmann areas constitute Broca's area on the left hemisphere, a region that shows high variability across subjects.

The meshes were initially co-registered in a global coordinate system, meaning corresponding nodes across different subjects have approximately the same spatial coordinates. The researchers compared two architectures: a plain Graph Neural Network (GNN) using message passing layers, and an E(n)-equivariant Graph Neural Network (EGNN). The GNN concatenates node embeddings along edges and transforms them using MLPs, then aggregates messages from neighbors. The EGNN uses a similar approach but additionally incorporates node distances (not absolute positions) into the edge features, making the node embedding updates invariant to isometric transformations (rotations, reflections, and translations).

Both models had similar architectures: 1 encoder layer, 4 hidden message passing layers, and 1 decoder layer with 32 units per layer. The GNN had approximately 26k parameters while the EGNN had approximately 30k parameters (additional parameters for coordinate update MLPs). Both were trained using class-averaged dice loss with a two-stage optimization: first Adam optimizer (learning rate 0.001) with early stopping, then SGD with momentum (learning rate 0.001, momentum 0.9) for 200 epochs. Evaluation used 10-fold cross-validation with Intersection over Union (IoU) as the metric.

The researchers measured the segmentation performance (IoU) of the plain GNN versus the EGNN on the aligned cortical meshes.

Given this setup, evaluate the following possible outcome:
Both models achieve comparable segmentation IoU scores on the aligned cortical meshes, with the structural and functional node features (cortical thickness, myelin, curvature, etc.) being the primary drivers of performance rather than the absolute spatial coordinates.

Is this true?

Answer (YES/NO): NO